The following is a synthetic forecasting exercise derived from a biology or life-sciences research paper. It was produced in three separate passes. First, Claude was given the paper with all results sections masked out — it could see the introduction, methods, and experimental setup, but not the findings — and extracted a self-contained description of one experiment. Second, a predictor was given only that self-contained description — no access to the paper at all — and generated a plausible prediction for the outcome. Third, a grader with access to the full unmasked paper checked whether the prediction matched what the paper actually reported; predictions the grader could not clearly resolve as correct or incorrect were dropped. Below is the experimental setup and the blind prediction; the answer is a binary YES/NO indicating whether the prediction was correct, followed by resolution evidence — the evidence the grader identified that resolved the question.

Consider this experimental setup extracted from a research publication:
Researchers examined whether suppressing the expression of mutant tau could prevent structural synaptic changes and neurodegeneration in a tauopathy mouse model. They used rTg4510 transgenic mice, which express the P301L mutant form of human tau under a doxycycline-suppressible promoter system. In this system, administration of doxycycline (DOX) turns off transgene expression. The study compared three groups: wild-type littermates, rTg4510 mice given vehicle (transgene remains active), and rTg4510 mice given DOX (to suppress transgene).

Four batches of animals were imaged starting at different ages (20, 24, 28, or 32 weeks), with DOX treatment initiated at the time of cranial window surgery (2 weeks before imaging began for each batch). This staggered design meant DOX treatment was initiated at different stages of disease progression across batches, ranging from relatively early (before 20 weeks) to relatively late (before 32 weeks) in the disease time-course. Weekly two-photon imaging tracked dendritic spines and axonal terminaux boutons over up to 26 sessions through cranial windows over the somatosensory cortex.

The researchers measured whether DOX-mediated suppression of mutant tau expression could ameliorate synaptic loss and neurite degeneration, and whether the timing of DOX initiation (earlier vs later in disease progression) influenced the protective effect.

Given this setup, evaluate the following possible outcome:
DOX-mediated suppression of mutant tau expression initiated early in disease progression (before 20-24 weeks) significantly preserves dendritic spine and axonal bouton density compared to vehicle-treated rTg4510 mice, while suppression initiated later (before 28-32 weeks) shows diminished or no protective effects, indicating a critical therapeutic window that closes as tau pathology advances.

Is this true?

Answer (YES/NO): YES